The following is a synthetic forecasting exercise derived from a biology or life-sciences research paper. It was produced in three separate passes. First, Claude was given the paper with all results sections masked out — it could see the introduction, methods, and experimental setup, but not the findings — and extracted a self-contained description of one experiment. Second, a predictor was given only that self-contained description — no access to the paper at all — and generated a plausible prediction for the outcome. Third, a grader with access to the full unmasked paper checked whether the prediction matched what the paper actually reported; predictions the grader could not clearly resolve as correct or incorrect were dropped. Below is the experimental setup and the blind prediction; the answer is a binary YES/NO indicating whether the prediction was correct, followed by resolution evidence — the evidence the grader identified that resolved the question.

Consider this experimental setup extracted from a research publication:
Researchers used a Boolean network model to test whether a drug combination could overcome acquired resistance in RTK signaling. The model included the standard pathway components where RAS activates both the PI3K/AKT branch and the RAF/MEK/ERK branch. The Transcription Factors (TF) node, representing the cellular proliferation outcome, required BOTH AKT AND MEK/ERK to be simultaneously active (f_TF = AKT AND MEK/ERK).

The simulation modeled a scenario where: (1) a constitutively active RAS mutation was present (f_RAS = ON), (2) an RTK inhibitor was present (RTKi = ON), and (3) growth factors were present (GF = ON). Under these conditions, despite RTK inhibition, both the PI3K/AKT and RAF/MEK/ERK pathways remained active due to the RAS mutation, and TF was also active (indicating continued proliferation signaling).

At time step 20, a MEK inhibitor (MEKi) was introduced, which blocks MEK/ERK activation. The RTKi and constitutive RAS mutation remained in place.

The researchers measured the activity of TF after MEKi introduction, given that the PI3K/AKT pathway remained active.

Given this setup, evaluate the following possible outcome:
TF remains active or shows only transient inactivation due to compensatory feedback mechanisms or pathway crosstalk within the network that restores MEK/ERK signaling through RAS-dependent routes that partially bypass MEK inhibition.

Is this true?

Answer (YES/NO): NO